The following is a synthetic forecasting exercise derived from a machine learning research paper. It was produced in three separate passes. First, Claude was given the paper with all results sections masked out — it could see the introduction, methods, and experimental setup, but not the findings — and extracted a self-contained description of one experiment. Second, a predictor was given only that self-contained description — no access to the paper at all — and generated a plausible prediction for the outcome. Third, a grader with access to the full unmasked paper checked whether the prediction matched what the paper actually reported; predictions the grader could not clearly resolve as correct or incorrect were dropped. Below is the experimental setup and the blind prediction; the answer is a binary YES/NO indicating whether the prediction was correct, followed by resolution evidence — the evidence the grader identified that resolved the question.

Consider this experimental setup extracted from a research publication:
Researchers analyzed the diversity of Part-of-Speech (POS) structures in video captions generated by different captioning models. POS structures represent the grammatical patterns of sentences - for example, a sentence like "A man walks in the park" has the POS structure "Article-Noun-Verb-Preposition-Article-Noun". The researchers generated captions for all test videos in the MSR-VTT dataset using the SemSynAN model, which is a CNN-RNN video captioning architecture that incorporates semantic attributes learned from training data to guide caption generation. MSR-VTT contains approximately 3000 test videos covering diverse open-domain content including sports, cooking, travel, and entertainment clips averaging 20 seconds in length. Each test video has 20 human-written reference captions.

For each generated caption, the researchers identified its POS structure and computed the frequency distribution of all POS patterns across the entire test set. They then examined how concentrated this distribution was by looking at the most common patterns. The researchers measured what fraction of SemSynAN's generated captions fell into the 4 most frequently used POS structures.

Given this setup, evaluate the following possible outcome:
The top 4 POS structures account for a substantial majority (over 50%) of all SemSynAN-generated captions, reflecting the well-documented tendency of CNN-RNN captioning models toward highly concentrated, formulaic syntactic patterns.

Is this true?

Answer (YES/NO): YES